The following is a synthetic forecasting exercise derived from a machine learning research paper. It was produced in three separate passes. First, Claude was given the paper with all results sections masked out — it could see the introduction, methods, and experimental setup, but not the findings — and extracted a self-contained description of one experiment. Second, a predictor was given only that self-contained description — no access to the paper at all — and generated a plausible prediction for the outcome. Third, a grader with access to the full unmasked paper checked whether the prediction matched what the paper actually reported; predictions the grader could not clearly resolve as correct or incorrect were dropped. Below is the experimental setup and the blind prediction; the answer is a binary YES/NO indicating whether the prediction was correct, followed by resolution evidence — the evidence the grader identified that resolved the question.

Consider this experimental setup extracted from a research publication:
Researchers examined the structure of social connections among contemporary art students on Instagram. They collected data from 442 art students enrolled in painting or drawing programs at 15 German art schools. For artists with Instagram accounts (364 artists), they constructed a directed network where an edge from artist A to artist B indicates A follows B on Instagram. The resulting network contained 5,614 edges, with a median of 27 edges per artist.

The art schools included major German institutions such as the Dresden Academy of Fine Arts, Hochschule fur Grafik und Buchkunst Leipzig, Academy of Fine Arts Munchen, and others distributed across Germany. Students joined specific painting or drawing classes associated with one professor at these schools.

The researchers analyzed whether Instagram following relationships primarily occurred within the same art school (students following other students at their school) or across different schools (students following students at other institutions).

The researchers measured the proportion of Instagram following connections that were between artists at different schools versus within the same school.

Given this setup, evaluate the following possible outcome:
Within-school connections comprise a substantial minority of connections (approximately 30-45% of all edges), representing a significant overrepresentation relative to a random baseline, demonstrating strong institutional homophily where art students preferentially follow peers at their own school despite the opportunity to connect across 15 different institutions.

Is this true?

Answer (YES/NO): NO